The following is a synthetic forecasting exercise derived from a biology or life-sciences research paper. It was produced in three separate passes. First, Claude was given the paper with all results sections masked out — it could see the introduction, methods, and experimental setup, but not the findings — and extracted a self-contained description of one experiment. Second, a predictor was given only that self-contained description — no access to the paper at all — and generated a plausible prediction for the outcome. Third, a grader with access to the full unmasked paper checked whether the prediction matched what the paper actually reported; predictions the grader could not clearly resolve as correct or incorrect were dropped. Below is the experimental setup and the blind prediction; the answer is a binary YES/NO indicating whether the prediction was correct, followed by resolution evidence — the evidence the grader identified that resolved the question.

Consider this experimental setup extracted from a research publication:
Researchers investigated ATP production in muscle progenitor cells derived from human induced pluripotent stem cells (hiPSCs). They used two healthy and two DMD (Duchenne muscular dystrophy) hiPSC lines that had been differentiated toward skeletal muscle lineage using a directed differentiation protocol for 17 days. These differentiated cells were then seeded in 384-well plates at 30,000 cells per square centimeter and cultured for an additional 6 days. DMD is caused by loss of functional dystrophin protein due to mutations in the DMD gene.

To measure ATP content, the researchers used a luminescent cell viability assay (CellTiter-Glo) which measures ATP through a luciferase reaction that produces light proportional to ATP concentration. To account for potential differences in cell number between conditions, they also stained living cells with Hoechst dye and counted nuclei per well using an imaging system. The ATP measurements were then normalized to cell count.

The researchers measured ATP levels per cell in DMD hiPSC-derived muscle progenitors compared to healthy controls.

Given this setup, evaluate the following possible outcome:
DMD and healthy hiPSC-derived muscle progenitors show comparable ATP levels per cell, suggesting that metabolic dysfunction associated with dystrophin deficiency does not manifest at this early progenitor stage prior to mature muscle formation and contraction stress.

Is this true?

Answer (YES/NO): NO